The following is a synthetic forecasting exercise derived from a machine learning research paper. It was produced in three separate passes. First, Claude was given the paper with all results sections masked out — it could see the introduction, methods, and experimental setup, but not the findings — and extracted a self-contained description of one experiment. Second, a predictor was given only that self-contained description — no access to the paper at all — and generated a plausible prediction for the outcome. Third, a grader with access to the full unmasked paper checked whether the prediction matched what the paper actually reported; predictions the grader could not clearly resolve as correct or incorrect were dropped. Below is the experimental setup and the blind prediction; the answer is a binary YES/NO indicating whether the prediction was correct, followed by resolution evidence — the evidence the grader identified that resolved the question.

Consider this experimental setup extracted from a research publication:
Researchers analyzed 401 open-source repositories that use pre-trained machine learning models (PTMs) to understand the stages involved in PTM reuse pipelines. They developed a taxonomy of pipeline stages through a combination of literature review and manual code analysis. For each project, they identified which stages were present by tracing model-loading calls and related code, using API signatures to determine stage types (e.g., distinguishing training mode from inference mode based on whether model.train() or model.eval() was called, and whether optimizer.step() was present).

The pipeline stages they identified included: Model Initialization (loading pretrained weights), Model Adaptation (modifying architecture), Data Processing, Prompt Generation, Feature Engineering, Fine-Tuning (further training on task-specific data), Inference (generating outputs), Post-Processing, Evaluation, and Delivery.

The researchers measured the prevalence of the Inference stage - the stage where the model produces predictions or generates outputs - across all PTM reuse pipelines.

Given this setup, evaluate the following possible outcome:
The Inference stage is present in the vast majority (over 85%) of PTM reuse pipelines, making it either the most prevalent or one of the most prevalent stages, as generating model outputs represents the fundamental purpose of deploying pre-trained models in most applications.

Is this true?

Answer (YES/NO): NO